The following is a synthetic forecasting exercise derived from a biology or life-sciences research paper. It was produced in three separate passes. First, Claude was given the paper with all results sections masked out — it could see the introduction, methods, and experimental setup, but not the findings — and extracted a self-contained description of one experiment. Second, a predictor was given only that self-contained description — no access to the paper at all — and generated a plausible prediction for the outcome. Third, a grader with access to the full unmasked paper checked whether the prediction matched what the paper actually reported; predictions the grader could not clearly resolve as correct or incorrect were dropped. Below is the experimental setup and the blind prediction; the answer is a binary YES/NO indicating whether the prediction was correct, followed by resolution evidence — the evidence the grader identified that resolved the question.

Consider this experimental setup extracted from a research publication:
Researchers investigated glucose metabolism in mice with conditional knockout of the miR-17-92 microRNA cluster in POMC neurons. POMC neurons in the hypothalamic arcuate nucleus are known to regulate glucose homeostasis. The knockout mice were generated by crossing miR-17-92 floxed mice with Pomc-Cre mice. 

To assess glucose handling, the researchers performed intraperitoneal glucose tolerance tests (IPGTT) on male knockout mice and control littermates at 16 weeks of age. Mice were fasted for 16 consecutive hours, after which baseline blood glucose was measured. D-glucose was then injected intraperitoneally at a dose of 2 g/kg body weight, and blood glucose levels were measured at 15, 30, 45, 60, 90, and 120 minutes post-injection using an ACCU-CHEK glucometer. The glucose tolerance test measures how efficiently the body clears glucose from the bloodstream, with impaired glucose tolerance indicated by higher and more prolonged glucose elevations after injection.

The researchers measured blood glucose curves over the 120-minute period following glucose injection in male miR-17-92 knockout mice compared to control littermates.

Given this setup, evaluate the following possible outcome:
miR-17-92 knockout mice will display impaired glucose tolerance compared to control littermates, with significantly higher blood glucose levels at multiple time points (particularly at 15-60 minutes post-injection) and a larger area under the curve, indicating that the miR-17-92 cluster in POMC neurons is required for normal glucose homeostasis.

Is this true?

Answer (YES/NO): NO